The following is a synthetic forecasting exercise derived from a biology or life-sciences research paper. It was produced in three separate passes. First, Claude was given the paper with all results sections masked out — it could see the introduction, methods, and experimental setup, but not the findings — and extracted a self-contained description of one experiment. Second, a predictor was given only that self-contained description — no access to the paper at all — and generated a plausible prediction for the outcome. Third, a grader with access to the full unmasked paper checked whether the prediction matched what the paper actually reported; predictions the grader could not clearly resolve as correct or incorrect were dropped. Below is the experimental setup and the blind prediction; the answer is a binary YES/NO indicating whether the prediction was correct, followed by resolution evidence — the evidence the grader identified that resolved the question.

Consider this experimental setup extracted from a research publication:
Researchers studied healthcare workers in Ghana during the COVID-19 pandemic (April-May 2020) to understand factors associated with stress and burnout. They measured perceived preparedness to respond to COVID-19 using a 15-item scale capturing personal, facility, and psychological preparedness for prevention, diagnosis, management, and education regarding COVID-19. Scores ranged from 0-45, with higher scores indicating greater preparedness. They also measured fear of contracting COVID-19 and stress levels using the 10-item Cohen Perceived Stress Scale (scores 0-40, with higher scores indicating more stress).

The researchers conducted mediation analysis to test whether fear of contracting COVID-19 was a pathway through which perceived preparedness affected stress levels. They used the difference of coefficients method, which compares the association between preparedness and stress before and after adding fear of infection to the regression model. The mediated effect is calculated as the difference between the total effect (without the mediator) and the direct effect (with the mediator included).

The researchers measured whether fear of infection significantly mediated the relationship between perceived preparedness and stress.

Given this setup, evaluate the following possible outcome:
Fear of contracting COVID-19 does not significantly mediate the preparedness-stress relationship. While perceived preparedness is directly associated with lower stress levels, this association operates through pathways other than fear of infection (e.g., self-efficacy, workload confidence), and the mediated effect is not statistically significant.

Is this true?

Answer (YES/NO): NO